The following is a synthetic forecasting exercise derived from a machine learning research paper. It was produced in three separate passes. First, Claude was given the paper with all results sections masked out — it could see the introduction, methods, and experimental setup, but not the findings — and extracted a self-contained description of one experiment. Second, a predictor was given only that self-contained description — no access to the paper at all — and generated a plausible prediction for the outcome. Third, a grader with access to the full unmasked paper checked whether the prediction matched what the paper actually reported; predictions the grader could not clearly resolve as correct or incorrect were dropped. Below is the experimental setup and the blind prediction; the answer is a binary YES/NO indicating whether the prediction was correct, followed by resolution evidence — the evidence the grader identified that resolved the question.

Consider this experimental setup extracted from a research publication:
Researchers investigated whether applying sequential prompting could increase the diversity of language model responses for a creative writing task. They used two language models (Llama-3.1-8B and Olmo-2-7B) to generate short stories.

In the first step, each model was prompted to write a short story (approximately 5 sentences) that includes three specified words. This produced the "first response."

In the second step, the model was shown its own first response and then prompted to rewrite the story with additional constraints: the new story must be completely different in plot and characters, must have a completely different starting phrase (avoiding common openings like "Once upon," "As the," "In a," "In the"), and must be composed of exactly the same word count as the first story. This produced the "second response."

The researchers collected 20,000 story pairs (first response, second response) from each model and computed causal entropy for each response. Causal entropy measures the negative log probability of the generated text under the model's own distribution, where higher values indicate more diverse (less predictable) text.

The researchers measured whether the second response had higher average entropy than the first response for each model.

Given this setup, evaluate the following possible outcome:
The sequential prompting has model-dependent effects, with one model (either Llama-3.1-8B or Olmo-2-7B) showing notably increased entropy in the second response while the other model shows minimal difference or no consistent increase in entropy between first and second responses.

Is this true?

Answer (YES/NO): NO